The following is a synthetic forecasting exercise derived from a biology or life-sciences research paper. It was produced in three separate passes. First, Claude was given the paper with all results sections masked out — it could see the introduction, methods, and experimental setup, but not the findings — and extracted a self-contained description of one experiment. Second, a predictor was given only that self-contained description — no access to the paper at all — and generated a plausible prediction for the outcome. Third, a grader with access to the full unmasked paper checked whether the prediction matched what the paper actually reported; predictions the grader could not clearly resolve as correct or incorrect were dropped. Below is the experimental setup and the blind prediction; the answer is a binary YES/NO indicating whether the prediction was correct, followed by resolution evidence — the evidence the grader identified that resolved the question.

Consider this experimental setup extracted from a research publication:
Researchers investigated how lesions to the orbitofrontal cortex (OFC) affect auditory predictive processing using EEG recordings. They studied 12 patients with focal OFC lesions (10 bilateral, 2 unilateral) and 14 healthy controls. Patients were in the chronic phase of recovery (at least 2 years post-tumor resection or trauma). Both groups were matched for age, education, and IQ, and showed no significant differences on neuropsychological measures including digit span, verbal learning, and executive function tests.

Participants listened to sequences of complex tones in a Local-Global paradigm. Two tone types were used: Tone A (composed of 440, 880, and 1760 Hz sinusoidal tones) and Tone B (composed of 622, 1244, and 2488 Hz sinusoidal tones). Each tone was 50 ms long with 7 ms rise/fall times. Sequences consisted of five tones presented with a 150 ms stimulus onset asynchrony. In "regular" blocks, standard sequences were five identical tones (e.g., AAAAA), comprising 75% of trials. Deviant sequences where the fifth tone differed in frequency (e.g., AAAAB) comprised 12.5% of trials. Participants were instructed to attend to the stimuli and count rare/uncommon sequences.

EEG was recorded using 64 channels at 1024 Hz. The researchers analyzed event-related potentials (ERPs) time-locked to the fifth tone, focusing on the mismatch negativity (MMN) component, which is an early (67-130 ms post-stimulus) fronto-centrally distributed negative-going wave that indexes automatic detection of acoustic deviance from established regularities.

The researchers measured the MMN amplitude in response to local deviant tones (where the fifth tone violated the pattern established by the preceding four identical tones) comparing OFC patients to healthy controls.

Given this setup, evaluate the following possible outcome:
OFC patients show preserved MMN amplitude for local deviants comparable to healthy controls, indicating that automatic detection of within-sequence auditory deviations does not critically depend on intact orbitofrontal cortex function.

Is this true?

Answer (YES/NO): NO